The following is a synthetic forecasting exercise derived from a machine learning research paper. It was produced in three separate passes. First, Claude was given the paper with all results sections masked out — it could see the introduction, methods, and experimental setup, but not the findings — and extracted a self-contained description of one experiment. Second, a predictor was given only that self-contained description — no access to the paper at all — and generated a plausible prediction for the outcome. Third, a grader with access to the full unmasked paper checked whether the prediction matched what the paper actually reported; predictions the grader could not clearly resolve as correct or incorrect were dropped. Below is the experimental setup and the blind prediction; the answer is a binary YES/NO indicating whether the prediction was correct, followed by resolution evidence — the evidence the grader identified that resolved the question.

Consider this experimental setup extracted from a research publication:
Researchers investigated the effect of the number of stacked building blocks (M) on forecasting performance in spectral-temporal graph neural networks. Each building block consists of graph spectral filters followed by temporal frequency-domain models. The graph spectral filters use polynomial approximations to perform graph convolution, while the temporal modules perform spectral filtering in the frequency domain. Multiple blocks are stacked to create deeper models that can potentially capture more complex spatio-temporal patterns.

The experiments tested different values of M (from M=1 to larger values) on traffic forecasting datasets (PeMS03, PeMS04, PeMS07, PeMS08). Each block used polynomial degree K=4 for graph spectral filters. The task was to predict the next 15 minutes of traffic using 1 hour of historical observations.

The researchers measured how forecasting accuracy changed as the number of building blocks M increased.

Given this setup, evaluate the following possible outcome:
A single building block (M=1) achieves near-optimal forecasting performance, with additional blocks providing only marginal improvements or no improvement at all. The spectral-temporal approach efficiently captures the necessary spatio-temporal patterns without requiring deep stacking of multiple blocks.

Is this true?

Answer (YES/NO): YES